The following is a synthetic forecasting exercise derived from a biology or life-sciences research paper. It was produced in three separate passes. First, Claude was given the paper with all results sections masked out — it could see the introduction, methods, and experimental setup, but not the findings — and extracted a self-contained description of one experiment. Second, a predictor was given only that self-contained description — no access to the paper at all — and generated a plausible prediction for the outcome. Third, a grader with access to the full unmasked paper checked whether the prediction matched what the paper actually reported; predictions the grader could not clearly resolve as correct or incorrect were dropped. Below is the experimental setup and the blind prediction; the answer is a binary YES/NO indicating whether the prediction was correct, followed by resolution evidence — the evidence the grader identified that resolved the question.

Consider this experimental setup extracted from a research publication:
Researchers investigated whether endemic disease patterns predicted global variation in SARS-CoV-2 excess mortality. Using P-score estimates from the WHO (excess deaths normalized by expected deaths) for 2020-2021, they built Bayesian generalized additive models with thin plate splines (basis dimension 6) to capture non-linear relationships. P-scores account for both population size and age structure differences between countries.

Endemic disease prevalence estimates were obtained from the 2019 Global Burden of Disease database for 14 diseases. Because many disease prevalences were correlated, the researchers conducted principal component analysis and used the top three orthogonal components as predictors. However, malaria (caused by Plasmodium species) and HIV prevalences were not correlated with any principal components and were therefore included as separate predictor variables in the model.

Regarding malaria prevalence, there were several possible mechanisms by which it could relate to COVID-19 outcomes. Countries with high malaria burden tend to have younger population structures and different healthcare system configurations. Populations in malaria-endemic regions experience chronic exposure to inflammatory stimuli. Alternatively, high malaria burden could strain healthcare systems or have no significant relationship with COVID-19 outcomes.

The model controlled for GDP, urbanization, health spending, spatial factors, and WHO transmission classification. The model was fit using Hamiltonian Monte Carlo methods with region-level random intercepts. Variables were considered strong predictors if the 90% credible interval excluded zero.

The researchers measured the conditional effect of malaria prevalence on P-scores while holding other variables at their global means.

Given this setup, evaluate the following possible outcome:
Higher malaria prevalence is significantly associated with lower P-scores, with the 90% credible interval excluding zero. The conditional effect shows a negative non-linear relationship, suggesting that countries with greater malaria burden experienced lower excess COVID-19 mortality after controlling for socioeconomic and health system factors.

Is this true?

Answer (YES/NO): NO